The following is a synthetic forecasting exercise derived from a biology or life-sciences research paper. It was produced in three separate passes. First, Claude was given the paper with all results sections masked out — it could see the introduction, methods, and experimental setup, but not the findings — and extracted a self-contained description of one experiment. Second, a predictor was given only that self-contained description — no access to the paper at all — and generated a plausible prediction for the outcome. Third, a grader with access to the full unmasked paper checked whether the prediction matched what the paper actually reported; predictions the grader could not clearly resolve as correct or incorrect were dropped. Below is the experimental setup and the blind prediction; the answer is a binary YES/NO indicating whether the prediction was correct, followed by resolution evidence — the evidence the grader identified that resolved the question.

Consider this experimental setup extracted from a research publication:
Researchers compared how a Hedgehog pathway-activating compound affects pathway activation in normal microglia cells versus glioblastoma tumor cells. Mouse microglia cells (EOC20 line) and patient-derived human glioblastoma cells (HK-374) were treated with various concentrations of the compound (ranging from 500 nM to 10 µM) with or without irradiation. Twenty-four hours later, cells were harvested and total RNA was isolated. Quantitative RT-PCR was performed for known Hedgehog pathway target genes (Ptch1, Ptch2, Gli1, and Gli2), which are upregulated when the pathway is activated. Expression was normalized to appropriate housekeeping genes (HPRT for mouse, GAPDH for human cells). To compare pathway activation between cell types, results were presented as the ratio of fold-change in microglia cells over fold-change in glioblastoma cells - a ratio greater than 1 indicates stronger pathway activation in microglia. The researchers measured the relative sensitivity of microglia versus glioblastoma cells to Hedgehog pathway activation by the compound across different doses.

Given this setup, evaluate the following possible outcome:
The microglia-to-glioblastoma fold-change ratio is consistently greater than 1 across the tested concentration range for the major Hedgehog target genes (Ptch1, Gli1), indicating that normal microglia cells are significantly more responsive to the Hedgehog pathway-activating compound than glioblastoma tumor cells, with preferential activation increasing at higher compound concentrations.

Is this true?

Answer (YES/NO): NO